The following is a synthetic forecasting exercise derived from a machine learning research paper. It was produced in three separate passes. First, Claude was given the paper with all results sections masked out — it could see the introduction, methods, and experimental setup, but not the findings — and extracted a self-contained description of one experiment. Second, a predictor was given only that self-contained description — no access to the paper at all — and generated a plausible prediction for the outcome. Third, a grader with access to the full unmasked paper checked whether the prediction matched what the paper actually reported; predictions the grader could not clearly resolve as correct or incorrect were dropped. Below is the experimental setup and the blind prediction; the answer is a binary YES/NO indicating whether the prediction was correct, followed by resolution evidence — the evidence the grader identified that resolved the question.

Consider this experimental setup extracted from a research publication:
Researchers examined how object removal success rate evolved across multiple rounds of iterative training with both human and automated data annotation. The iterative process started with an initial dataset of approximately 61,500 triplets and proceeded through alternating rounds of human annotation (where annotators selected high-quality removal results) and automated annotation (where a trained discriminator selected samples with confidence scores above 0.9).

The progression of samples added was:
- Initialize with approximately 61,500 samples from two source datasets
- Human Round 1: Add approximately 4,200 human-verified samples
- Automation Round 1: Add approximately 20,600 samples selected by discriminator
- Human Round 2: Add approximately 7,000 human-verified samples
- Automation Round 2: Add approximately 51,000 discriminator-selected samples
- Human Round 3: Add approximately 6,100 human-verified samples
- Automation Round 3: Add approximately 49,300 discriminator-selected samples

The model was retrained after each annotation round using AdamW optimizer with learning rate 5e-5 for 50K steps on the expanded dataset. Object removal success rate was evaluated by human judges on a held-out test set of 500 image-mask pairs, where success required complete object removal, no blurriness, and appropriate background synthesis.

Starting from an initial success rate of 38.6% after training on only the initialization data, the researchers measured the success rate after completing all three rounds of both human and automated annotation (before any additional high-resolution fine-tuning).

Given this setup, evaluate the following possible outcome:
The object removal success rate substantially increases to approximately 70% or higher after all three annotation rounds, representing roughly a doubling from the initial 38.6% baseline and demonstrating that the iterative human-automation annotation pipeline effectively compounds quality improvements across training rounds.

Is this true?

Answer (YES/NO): YES